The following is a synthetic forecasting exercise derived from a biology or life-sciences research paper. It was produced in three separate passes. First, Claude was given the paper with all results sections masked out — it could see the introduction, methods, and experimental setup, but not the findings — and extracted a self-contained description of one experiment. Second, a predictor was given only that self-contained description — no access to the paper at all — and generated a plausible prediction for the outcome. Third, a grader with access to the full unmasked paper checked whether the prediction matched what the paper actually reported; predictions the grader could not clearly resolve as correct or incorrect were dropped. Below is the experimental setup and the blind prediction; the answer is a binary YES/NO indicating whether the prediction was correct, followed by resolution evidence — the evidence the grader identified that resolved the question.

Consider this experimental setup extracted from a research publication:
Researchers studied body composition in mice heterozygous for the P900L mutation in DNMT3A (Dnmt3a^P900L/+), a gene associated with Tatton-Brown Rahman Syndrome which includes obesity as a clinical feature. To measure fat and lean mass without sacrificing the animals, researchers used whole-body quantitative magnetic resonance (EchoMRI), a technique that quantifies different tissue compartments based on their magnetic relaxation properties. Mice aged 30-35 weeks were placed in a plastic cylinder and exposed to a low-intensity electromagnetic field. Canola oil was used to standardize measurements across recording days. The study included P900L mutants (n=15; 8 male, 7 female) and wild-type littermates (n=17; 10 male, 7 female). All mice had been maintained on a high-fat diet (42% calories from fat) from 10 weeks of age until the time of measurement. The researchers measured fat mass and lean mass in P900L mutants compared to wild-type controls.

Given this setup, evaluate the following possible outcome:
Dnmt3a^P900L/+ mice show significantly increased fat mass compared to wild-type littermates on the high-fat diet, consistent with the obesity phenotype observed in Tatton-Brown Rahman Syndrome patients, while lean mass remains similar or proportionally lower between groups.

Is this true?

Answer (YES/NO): YES